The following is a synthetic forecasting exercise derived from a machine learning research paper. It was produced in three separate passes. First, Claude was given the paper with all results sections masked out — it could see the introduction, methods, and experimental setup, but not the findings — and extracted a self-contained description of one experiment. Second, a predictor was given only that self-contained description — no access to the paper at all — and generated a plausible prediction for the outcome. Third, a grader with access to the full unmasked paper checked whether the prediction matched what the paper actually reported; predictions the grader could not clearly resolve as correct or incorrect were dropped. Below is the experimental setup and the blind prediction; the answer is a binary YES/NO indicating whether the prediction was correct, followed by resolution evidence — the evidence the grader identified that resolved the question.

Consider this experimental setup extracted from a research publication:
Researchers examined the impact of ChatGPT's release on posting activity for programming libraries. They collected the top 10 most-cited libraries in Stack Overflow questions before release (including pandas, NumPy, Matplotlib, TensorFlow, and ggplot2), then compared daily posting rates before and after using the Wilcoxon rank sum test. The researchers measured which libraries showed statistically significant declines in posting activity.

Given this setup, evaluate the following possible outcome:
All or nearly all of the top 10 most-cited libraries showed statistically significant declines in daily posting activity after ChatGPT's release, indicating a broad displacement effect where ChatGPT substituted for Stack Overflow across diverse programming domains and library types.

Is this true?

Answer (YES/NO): YES